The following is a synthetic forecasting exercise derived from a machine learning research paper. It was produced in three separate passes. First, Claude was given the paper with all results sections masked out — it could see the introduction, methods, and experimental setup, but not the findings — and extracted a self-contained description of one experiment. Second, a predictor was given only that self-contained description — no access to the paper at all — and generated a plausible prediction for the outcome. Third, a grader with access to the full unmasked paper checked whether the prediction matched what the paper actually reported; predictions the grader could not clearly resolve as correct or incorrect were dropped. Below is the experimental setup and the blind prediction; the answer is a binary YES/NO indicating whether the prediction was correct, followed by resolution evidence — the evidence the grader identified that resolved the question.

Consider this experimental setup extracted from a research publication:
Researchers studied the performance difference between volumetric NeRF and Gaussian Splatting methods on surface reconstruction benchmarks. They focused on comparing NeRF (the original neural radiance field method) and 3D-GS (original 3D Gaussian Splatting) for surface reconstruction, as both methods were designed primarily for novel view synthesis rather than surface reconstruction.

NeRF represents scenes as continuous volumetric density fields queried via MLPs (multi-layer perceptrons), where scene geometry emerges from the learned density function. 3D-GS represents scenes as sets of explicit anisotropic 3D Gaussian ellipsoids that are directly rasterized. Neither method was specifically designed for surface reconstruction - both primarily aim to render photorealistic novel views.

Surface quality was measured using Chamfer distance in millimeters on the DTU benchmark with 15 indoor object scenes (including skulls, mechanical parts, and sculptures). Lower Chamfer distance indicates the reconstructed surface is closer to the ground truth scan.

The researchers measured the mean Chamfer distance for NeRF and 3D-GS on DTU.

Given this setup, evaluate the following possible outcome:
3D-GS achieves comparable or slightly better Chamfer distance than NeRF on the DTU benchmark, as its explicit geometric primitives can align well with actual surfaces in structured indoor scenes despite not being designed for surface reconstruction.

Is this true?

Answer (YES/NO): NO